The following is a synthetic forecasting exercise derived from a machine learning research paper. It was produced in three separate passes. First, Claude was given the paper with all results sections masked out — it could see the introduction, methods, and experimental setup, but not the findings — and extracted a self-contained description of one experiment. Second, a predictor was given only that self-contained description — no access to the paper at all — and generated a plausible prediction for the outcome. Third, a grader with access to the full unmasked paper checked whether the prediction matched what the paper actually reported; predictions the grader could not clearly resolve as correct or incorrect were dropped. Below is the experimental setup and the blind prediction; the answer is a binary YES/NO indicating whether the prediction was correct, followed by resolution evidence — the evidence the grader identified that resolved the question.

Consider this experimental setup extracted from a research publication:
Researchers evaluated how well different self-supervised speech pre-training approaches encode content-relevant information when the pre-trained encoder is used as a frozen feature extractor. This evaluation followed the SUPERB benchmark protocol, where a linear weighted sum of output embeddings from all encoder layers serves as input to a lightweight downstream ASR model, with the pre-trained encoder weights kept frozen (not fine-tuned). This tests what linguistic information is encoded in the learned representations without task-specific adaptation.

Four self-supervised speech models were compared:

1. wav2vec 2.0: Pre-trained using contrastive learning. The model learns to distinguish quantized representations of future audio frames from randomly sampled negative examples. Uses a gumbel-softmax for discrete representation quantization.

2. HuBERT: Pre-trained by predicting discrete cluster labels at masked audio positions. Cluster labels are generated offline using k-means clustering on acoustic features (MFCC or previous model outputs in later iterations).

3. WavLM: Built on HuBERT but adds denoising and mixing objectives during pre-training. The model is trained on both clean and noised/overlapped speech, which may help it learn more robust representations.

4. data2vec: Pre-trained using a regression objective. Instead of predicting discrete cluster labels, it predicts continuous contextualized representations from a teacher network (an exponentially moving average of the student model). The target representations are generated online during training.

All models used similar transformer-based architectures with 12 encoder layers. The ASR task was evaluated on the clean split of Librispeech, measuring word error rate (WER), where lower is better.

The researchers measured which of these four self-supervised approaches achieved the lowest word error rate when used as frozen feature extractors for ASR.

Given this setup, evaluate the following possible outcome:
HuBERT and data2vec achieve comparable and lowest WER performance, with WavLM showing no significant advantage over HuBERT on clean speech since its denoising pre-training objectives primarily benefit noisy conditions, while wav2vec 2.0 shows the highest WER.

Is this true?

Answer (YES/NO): NO